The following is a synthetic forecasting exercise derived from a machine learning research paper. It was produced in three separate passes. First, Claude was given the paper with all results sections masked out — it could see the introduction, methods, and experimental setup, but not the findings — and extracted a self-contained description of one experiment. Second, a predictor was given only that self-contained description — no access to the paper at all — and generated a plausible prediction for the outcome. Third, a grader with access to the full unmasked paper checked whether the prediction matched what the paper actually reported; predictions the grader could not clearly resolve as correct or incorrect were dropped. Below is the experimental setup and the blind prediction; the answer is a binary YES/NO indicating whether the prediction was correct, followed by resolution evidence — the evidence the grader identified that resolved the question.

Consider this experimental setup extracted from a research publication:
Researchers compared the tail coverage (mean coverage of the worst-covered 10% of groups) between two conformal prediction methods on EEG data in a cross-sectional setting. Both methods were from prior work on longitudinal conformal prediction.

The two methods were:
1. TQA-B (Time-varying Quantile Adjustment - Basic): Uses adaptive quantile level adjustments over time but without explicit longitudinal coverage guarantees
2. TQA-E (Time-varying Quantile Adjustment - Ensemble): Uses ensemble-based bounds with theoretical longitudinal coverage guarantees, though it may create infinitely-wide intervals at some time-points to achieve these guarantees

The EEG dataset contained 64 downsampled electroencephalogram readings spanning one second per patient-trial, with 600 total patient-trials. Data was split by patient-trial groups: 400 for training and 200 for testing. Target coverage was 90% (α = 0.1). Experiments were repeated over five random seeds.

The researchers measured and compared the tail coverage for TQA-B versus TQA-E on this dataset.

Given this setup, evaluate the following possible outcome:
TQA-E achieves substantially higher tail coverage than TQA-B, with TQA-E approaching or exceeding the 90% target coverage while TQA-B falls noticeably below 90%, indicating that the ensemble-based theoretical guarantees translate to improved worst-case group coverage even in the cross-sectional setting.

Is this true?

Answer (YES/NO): NO